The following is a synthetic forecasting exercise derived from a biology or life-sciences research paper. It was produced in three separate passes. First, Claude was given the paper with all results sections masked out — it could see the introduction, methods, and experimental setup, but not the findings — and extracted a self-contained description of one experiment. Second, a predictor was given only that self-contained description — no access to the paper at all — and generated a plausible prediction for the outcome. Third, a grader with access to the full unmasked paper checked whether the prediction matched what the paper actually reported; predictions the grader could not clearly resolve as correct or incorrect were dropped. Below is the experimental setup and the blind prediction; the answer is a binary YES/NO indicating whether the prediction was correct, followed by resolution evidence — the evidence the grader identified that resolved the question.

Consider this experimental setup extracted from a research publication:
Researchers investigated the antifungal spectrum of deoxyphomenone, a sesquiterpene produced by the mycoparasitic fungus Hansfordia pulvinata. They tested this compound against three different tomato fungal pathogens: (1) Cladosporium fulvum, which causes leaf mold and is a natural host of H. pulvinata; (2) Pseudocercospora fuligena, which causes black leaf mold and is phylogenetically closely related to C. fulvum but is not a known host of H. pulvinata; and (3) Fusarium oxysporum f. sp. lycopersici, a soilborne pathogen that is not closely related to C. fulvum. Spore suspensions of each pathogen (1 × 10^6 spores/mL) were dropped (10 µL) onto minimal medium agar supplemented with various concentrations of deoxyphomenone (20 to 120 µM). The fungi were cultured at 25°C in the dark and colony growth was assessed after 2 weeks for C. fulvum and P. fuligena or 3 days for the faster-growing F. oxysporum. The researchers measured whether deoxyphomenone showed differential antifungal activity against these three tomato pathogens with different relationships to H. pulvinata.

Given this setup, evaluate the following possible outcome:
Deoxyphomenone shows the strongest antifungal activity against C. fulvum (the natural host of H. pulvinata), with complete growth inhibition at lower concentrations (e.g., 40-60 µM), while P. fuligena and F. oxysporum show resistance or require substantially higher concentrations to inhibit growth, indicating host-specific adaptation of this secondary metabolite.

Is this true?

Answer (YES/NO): NO